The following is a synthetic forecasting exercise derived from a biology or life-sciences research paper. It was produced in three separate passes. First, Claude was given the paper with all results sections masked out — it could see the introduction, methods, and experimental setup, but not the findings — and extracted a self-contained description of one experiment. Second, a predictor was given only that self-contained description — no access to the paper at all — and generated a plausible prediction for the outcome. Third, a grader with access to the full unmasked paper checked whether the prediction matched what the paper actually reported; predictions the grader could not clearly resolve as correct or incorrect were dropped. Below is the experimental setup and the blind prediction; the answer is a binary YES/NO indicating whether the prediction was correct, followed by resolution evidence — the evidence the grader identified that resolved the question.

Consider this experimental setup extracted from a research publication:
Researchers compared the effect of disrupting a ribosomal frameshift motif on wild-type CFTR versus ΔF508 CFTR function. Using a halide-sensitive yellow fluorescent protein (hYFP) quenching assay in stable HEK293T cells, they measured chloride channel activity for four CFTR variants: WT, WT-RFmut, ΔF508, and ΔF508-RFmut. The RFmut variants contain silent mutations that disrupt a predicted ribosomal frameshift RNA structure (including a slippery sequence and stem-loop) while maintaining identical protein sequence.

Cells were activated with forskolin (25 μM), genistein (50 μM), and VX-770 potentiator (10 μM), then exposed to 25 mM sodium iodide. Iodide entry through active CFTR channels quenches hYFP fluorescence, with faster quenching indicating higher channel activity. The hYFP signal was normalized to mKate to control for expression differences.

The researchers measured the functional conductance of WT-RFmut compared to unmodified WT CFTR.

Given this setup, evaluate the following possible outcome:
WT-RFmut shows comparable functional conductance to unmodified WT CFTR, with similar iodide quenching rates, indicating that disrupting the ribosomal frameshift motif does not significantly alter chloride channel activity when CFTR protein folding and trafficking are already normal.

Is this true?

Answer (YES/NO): YES